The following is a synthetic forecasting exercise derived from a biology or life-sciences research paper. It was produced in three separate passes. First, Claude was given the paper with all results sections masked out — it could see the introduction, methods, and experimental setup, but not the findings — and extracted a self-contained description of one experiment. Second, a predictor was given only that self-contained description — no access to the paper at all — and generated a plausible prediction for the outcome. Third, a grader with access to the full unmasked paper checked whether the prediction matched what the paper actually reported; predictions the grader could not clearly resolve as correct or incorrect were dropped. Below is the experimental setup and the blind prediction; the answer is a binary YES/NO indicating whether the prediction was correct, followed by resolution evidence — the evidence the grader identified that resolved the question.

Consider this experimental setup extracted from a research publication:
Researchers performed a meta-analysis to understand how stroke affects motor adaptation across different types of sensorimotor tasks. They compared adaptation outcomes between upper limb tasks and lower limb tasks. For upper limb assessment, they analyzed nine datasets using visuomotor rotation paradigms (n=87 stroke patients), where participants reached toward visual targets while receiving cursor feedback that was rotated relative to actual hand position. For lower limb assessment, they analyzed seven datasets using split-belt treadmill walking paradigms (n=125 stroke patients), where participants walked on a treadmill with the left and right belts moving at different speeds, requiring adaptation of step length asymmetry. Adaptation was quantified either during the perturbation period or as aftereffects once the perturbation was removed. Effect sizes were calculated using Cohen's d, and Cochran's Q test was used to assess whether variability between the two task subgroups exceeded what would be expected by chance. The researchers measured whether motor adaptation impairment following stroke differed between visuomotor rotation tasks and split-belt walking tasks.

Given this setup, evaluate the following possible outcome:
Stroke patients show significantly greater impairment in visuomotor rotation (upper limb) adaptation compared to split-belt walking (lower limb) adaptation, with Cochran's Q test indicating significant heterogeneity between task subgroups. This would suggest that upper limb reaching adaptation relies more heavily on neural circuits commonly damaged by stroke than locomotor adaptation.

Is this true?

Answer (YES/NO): NO